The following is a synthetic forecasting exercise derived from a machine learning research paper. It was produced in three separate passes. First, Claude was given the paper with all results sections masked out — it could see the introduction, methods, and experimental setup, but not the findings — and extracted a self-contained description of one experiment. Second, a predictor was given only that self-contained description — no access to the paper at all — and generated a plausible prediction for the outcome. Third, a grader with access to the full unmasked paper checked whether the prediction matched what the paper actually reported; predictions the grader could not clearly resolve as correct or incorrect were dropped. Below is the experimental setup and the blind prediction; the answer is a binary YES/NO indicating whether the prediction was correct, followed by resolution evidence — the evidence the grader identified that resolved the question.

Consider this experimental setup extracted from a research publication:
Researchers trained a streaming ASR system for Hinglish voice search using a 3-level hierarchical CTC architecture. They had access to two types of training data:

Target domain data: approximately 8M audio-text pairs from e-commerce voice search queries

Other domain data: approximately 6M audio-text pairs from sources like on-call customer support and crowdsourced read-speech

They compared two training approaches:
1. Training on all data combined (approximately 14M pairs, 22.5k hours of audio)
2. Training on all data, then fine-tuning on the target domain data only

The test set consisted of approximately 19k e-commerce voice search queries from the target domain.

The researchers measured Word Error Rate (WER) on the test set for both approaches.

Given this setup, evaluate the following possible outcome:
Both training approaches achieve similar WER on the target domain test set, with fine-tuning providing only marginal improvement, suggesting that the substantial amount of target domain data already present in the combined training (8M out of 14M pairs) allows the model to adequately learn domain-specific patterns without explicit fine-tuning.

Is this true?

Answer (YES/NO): YES